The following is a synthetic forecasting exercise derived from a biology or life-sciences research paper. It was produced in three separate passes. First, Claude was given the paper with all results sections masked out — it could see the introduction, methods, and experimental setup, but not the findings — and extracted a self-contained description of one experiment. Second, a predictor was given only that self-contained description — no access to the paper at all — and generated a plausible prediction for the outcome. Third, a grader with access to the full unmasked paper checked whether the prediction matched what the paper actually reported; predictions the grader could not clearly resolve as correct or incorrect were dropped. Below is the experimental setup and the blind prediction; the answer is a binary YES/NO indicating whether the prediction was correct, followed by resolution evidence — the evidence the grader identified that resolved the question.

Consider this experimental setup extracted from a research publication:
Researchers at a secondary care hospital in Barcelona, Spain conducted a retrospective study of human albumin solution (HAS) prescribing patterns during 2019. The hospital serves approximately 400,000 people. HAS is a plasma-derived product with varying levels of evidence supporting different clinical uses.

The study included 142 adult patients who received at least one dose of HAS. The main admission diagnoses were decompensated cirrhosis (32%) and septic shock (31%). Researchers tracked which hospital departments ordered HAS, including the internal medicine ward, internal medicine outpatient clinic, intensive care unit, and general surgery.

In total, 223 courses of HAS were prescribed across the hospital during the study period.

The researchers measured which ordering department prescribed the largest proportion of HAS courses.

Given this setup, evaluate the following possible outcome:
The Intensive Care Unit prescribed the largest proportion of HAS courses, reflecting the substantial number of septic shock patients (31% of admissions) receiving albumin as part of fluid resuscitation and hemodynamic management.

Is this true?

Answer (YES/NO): NO